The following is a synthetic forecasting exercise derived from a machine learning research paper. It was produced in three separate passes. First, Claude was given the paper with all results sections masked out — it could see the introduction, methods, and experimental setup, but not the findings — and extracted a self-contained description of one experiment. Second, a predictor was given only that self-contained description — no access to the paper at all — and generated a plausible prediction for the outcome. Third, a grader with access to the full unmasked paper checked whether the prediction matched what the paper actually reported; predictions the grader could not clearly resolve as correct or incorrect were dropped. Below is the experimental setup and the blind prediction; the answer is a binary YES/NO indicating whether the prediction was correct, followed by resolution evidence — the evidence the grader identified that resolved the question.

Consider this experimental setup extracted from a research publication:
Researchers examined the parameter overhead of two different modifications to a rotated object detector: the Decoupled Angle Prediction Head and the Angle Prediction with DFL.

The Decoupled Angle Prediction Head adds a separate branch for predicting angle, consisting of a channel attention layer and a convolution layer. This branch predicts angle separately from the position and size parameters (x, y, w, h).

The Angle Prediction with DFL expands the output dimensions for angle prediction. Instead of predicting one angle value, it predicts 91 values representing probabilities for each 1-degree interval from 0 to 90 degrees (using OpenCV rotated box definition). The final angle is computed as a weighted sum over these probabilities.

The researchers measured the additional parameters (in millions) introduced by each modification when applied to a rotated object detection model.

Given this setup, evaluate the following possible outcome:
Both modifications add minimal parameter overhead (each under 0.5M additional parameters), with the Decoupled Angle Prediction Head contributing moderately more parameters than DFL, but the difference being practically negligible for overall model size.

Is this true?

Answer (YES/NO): NO